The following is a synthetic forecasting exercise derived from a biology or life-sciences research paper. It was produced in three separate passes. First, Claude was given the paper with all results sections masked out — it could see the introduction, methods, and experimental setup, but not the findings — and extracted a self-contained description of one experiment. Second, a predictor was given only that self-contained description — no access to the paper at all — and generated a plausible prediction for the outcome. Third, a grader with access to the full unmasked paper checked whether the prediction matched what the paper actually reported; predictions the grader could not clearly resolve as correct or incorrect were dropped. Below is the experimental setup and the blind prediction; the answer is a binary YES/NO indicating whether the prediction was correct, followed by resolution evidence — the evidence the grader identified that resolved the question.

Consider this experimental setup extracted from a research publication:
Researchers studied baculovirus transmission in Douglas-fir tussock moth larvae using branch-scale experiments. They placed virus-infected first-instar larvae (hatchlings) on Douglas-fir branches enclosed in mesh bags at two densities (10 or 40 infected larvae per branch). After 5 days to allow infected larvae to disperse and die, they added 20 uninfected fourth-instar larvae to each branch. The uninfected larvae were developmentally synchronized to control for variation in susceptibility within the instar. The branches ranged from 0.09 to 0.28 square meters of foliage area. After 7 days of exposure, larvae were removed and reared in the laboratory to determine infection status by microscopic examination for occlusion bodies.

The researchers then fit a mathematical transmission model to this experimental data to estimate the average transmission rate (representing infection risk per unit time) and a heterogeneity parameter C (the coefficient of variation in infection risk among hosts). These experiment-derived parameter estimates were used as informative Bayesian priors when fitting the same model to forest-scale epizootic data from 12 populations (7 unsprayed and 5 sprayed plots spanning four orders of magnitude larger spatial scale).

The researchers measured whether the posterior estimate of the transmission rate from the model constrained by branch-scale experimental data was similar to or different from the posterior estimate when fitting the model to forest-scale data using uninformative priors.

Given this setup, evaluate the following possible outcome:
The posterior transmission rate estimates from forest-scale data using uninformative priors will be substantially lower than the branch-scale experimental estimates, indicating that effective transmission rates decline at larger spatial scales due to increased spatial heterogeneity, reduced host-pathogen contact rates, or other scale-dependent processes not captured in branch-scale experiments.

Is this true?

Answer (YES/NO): NO